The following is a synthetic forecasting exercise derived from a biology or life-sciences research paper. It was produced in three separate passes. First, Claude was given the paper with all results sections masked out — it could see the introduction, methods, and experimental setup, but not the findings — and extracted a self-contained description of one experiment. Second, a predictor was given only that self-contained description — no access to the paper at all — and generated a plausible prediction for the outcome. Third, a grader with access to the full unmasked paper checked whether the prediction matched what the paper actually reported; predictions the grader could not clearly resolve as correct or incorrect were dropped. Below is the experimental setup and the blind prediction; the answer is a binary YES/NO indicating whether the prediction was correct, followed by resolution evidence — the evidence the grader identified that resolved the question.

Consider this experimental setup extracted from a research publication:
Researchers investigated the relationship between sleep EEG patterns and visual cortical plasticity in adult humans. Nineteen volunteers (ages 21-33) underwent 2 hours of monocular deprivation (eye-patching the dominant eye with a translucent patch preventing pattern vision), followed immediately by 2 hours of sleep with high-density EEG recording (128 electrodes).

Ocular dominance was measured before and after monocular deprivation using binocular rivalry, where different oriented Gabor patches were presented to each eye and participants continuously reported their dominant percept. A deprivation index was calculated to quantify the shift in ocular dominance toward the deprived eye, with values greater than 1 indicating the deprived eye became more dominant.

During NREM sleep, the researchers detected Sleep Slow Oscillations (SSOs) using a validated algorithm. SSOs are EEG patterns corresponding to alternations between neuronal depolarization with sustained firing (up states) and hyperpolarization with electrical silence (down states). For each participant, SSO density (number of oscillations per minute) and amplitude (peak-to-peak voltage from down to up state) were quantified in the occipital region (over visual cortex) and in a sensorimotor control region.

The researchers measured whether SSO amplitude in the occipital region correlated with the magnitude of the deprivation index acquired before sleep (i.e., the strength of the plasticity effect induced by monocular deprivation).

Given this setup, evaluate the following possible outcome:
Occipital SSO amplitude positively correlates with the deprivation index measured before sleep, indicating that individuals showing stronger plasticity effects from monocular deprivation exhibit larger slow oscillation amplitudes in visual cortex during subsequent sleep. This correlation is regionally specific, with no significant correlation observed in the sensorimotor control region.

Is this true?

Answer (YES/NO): NO